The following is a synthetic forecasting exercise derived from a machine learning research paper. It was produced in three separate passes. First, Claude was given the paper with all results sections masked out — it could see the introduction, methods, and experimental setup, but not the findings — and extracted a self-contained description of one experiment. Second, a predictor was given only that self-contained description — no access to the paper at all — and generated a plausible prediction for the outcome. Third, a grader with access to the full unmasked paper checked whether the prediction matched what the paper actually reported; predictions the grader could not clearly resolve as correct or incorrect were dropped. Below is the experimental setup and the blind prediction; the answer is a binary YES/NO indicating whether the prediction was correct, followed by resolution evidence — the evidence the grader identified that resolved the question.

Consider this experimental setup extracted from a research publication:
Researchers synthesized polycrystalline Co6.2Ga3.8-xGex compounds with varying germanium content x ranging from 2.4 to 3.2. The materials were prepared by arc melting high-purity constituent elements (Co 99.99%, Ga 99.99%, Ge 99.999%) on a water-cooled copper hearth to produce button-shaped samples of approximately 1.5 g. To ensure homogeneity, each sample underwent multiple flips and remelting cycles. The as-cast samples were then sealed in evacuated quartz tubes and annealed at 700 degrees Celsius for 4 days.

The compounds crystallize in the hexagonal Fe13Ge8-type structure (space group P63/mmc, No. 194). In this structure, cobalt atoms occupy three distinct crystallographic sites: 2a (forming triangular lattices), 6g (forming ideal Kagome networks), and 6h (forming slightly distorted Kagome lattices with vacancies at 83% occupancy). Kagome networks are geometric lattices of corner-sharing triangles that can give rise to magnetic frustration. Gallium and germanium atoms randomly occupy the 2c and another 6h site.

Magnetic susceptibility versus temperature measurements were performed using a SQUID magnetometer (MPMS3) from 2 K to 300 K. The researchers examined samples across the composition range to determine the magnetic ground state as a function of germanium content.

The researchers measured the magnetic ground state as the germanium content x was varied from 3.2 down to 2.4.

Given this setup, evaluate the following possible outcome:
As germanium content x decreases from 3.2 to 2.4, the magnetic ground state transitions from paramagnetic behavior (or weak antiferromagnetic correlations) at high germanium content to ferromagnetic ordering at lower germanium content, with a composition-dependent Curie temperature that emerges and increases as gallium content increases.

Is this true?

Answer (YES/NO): NO